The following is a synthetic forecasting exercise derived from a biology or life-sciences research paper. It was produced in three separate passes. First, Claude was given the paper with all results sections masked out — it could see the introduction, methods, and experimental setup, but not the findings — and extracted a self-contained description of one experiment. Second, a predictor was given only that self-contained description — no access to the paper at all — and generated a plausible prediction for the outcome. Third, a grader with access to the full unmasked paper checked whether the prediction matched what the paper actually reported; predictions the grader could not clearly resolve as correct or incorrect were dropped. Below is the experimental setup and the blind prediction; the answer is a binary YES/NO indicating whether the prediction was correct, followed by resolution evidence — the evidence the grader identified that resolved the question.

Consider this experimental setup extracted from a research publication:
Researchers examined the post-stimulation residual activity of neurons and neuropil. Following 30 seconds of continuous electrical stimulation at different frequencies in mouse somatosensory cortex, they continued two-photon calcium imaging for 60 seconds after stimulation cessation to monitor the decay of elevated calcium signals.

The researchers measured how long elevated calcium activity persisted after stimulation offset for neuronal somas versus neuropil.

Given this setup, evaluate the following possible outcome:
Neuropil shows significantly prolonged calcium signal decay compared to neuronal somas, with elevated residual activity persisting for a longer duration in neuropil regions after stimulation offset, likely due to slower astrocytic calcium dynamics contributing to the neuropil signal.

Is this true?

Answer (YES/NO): NO